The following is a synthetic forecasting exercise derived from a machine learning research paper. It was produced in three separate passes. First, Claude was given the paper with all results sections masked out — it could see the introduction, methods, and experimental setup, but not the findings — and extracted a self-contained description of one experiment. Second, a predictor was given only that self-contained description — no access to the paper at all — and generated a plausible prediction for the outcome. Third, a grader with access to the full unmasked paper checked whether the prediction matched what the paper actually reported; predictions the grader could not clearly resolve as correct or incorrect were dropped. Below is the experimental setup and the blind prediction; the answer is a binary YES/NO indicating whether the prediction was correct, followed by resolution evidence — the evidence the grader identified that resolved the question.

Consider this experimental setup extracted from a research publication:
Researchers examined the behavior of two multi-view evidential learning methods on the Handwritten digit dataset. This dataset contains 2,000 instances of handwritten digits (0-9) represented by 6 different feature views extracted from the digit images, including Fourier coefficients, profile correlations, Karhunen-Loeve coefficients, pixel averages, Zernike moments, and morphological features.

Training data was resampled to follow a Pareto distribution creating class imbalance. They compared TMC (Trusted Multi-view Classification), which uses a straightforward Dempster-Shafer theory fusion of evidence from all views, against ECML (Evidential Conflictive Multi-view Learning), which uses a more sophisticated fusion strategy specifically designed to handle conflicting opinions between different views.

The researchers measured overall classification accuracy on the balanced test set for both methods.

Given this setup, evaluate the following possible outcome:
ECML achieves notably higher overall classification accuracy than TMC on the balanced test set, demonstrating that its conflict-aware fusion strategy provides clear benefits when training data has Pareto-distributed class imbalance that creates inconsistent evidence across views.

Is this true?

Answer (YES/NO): NO